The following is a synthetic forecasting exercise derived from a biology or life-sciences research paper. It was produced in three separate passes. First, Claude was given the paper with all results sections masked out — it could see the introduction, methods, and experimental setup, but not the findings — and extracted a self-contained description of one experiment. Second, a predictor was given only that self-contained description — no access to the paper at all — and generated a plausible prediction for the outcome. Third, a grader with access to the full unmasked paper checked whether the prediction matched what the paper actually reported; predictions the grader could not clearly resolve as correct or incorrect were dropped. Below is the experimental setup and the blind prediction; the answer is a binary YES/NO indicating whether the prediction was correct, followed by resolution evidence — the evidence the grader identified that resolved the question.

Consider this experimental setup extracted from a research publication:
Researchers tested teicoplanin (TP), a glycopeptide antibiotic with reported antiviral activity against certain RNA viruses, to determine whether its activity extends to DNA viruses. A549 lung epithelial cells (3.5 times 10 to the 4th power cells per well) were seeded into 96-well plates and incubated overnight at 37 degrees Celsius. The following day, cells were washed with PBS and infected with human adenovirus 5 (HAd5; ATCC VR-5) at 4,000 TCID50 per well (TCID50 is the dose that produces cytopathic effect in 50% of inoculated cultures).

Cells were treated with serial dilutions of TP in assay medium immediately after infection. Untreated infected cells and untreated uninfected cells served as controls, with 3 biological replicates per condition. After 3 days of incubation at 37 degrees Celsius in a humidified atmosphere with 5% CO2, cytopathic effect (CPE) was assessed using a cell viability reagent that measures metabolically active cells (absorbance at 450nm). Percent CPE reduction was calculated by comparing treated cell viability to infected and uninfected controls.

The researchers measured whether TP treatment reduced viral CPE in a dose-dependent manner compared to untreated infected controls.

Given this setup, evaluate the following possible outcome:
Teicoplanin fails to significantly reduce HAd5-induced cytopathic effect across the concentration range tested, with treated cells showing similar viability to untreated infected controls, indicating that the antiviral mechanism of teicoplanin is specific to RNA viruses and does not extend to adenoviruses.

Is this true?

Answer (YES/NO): YES